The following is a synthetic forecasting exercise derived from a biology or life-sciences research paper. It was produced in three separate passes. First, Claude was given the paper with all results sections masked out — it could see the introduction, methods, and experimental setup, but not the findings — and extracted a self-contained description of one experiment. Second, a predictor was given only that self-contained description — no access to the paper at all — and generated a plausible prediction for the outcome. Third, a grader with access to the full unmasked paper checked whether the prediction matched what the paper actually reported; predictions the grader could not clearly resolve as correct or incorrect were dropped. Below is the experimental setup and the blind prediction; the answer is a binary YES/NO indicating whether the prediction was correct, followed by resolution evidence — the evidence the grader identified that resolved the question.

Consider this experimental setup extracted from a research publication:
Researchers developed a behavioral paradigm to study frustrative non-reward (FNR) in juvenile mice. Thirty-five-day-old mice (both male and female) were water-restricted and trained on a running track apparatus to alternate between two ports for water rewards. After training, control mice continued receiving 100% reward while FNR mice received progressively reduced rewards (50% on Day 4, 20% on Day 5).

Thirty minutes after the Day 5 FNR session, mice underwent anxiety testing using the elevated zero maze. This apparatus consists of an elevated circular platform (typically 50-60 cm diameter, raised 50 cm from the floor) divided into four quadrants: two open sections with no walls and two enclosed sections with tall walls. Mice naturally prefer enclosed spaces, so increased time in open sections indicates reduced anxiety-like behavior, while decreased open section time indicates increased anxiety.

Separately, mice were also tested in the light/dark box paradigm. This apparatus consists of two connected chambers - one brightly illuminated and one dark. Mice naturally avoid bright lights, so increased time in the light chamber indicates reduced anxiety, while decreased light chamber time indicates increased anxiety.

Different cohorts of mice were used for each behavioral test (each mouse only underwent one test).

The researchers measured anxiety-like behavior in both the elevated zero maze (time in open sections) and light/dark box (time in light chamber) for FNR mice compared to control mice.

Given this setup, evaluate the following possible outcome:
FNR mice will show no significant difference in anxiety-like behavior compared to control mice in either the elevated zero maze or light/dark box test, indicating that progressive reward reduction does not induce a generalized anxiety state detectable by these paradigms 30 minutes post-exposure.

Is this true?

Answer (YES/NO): YES